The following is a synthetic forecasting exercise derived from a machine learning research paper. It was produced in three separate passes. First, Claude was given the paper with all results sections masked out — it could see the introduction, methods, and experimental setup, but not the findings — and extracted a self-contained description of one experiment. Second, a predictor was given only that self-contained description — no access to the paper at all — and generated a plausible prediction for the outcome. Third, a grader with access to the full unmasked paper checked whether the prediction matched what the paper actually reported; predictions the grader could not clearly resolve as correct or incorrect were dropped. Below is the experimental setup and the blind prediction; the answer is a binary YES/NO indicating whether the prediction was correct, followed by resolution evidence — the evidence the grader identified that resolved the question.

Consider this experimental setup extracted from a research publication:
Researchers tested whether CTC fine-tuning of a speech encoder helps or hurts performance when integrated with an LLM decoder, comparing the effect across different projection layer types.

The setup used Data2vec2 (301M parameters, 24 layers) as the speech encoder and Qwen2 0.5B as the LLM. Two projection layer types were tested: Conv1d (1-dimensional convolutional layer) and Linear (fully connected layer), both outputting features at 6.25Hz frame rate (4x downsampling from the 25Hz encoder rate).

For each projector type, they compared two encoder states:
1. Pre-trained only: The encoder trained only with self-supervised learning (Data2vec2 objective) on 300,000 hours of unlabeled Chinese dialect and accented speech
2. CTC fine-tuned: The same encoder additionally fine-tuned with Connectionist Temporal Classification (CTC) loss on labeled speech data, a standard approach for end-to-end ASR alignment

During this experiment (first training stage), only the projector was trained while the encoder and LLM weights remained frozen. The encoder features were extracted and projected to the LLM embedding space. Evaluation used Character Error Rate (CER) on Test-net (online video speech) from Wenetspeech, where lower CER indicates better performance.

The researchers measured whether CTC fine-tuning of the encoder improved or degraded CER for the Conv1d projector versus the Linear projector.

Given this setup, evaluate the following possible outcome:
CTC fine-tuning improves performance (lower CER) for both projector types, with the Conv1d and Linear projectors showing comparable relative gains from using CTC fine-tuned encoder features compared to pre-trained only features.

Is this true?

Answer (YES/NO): NO